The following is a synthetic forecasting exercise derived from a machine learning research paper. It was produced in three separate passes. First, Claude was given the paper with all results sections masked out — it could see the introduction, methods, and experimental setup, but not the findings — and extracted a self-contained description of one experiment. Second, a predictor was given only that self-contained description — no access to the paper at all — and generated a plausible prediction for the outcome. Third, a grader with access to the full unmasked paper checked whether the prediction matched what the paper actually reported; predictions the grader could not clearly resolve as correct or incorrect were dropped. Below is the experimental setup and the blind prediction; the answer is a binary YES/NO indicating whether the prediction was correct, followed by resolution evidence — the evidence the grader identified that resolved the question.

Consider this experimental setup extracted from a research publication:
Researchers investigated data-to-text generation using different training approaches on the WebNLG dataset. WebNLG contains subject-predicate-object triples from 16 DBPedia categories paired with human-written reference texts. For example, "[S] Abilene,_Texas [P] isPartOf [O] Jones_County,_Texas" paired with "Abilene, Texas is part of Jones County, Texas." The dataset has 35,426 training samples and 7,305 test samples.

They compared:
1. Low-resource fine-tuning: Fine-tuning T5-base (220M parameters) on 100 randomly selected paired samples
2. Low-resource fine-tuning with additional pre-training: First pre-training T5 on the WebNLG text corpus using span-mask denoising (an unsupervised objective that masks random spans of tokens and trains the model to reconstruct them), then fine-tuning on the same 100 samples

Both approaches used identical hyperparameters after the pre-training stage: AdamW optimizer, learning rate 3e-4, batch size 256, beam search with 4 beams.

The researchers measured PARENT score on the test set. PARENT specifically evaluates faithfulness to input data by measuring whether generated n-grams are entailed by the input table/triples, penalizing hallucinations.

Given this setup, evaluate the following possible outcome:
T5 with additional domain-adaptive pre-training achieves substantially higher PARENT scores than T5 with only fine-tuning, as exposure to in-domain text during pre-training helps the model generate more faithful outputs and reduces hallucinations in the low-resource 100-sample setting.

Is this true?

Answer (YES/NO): NO